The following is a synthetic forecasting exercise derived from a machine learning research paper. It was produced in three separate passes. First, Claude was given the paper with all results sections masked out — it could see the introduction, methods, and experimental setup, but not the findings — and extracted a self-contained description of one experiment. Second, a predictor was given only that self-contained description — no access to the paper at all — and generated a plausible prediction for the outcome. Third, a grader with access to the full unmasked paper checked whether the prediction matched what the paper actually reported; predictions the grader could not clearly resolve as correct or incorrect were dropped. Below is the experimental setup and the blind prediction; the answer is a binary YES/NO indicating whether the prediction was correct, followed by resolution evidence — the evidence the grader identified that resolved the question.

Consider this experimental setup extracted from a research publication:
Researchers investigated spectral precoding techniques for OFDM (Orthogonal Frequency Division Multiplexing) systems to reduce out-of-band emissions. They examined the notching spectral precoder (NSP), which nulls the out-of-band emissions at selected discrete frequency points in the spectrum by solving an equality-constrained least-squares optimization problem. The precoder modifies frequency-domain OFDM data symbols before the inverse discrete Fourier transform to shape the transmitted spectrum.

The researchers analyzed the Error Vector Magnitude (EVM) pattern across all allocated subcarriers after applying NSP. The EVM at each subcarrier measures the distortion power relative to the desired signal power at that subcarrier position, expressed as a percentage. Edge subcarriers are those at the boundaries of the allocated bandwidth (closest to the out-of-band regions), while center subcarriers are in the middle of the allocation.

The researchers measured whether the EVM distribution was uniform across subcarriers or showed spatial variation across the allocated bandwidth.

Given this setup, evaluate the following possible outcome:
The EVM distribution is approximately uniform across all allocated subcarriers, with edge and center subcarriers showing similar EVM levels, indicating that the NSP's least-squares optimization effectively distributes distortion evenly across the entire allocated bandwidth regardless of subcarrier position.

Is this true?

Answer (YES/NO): NO